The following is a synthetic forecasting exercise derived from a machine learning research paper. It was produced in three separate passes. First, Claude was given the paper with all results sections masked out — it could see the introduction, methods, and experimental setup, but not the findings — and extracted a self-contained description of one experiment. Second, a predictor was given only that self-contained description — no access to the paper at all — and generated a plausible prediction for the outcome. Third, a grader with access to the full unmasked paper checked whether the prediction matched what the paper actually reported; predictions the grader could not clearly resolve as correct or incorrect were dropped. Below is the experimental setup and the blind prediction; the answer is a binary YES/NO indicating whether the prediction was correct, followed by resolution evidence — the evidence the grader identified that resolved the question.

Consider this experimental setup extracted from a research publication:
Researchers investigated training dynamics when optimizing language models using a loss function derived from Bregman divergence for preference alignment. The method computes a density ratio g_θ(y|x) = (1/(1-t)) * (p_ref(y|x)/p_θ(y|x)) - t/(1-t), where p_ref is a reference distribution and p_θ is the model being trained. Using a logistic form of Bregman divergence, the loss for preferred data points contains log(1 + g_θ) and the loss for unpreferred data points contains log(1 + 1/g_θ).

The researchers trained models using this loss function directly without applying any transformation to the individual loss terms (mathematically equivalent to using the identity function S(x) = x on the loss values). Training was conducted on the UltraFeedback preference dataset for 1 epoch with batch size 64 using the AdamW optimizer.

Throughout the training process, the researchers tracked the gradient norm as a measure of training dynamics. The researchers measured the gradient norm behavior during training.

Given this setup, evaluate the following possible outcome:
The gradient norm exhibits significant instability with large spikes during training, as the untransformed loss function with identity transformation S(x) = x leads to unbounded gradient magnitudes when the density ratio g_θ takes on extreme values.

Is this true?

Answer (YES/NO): YES